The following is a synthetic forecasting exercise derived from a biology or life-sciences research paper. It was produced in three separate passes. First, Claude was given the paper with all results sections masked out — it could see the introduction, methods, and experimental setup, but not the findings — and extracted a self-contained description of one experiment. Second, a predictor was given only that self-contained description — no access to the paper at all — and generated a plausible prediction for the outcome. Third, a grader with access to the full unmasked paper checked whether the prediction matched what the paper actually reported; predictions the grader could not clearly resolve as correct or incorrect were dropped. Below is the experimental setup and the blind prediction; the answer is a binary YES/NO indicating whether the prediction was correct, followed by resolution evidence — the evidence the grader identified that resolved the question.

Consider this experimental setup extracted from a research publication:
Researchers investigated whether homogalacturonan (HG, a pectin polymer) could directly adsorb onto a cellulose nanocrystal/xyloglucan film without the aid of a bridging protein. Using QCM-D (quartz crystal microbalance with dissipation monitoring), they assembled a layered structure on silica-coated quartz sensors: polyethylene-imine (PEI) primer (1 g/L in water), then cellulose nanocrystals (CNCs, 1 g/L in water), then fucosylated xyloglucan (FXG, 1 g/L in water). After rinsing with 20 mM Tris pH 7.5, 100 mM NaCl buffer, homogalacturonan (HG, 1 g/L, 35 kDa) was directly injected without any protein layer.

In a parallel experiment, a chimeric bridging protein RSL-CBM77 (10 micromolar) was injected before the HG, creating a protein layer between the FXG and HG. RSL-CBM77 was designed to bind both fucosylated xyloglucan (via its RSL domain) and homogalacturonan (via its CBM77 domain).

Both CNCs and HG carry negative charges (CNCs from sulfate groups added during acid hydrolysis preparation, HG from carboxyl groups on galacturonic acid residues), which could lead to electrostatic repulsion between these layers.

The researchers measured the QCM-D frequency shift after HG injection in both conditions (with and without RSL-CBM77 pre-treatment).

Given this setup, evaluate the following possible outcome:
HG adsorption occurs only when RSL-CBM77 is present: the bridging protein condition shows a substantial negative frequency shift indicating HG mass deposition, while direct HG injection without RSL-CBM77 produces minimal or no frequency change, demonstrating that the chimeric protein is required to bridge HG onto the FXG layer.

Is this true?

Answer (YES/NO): YES